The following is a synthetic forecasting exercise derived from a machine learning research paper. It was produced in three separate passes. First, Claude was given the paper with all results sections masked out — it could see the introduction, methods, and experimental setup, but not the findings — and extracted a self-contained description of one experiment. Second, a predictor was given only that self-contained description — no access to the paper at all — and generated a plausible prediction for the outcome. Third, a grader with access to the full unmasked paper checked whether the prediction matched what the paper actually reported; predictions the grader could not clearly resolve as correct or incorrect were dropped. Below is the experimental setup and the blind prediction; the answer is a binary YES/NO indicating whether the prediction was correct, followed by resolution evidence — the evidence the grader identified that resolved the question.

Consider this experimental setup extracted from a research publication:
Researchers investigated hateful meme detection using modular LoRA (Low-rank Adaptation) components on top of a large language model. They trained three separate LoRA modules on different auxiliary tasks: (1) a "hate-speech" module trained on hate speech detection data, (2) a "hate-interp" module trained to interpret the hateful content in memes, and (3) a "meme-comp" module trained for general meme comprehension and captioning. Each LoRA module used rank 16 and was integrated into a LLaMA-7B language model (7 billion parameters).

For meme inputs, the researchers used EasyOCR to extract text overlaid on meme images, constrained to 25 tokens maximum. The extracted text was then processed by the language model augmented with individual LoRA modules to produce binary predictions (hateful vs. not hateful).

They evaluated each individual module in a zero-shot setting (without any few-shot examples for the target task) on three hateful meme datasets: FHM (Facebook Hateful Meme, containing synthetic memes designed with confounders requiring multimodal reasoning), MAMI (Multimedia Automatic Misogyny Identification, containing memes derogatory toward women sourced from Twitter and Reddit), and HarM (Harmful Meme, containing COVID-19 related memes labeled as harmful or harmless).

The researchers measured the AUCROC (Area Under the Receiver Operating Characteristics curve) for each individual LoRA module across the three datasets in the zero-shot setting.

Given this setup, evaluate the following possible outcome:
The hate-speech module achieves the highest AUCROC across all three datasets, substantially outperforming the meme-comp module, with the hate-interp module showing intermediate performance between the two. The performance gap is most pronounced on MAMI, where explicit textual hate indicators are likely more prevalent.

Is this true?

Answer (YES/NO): NO